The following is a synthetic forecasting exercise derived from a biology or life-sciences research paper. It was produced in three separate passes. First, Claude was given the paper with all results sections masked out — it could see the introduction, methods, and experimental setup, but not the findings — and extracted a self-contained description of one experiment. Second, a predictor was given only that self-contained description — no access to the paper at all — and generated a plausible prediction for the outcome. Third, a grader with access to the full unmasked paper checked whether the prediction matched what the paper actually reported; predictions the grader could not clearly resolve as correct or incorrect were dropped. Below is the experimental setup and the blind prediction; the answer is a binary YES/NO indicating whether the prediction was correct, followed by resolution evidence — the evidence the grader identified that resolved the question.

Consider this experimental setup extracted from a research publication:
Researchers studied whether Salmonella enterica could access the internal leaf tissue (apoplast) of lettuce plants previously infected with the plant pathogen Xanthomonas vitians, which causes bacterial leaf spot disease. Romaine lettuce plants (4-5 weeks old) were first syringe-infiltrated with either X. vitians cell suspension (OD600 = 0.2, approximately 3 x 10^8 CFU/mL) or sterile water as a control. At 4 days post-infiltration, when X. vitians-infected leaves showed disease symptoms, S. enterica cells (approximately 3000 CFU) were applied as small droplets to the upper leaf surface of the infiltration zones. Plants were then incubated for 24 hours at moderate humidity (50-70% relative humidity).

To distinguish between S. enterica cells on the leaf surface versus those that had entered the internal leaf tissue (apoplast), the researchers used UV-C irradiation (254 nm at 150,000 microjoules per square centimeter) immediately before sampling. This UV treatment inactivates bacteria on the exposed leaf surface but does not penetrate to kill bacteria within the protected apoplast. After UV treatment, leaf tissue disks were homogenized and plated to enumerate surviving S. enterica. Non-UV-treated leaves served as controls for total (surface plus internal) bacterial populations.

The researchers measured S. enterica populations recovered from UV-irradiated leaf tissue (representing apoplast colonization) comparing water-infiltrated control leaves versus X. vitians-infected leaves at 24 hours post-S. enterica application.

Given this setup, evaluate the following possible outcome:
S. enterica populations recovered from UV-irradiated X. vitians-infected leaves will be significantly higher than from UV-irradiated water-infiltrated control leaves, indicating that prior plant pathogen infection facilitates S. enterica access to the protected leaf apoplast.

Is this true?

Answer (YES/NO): YES